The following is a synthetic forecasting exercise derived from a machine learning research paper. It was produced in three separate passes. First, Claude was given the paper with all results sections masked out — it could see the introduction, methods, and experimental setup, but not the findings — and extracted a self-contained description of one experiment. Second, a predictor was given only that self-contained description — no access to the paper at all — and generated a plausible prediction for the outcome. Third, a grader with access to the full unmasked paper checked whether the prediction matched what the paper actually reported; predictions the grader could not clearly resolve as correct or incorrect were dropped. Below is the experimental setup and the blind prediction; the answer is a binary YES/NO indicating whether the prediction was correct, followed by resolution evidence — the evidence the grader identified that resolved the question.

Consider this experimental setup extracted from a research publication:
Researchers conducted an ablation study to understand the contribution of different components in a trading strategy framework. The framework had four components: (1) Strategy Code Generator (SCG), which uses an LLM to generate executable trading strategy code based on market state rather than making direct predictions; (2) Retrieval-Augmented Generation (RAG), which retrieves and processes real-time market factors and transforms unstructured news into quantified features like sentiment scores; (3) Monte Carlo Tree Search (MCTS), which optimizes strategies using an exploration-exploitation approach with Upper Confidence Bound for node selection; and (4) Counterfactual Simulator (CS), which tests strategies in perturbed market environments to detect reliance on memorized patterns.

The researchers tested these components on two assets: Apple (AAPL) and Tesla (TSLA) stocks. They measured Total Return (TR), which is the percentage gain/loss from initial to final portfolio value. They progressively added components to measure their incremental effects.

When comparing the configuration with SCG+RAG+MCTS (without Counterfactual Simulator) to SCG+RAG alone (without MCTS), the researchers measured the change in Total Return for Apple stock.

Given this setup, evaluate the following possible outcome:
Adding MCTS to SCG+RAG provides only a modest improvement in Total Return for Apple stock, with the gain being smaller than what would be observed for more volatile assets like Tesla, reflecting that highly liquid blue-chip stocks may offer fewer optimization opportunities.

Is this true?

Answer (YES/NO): NO